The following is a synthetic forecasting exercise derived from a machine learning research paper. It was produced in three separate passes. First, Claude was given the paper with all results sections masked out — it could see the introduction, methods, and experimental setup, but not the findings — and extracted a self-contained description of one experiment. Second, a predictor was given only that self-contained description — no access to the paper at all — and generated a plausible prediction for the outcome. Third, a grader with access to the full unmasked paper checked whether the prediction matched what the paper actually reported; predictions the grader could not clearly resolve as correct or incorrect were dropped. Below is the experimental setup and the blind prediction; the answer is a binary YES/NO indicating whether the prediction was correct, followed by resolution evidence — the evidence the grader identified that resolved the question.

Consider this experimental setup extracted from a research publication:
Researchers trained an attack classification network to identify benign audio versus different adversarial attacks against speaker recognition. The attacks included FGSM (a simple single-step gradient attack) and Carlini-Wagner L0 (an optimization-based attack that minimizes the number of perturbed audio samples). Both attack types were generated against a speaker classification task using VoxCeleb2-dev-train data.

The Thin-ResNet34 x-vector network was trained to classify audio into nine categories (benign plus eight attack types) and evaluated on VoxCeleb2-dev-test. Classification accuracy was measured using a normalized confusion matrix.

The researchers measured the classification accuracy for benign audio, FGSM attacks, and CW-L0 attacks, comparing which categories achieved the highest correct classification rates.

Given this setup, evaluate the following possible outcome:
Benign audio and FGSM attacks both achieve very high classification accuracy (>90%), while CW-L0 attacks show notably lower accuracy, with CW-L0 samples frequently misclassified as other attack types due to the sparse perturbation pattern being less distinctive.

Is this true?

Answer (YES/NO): NO